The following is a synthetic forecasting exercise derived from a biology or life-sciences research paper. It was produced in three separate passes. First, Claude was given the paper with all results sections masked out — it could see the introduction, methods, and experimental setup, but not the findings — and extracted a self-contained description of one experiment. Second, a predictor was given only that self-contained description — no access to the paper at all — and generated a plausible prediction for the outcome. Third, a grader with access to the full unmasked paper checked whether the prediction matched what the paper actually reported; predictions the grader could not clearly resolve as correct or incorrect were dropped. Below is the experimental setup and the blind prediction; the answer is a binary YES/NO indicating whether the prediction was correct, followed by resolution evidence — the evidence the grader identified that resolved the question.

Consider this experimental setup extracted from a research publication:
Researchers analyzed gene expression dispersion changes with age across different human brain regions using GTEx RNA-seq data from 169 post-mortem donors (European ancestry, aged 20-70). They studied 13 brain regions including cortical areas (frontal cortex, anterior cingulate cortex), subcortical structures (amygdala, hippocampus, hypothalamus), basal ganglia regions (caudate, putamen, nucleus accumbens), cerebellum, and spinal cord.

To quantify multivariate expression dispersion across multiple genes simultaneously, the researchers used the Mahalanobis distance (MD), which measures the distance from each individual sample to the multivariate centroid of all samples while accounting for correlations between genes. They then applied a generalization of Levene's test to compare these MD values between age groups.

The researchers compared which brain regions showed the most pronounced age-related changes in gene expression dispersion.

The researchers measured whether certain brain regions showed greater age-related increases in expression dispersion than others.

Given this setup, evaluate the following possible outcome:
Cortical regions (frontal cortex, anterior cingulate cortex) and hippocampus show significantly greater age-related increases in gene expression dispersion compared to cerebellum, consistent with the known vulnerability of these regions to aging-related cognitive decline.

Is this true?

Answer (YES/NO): NO